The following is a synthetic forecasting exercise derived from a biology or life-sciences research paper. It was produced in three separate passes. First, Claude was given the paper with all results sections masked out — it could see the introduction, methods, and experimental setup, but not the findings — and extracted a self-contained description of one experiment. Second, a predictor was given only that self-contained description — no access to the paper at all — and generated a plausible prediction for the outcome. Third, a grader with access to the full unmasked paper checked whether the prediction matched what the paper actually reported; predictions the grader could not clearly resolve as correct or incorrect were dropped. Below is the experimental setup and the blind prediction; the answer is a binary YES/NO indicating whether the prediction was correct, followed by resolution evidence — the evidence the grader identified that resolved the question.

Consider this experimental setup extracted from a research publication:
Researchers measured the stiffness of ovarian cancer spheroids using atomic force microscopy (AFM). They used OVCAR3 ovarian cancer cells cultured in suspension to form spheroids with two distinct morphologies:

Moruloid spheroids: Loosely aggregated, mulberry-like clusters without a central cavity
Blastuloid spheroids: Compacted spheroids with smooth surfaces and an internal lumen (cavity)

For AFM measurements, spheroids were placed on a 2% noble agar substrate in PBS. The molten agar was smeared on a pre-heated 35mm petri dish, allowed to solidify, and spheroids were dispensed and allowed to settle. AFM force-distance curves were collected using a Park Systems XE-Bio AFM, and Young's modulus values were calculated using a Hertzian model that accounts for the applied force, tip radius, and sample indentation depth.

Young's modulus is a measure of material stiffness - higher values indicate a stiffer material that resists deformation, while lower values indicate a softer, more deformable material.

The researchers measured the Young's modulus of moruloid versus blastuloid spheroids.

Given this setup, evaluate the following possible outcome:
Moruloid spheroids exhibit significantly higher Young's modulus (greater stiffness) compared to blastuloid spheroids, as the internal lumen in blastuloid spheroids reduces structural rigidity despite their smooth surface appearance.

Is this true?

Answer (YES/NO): NO